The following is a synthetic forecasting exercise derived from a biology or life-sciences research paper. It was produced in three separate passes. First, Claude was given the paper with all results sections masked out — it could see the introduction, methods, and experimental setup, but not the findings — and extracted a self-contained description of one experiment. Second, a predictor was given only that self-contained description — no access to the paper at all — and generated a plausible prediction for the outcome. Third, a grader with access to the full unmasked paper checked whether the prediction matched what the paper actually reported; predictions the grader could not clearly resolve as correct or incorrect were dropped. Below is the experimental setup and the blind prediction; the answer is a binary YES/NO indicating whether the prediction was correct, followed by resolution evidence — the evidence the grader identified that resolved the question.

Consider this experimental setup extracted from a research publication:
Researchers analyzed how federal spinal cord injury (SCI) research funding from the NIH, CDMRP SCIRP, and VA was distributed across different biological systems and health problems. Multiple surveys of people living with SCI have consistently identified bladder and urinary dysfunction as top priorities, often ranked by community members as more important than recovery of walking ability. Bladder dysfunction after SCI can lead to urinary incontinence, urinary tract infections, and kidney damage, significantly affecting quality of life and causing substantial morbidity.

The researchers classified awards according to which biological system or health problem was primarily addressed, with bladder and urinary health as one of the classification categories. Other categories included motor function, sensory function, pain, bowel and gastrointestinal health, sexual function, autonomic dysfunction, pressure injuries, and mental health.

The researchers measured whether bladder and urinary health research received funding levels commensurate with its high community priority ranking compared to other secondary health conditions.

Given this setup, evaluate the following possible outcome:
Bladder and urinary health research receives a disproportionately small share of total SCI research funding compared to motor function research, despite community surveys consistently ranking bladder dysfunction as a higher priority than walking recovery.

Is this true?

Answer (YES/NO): NO